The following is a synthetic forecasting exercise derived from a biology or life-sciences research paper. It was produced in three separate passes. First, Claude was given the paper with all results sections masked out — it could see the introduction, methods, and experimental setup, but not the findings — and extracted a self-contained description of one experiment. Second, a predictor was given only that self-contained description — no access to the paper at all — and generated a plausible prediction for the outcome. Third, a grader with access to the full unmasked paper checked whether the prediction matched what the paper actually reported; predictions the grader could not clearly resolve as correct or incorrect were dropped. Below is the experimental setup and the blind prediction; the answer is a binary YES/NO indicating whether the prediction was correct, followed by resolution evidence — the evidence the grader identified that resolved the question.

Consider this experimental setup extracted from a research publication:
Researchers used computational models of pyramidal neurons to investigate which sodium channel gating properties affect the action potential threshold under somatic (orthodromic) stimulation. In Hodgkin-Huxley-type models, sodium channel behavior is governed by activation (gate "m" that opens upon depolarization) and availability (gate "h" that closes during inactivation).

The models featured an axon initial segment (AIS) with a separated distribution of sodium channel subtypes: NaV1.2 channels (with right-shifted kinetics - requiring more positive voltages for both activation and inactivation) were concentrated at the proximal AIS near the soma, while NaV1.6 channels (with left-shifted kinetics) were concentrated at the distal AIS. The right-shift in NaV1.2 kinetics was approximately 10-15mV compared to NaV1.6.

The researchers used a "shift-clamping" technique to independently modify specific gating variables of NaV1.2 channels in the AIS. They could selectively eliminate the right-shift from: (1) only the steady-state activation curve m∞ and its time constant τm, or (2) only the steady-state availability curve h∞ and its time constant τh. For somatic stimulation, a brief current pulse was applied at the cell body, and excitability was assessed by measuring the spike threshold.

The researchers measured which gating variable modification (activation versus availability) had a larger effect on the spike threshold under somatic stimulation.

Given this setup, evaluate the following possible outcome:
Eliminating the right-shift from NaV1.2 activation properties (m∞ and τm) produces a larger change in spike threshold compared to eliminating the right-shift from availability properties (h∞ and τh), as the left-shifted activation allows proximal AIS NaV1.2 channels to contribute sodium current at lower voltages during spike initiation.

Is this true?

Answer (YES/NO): YES